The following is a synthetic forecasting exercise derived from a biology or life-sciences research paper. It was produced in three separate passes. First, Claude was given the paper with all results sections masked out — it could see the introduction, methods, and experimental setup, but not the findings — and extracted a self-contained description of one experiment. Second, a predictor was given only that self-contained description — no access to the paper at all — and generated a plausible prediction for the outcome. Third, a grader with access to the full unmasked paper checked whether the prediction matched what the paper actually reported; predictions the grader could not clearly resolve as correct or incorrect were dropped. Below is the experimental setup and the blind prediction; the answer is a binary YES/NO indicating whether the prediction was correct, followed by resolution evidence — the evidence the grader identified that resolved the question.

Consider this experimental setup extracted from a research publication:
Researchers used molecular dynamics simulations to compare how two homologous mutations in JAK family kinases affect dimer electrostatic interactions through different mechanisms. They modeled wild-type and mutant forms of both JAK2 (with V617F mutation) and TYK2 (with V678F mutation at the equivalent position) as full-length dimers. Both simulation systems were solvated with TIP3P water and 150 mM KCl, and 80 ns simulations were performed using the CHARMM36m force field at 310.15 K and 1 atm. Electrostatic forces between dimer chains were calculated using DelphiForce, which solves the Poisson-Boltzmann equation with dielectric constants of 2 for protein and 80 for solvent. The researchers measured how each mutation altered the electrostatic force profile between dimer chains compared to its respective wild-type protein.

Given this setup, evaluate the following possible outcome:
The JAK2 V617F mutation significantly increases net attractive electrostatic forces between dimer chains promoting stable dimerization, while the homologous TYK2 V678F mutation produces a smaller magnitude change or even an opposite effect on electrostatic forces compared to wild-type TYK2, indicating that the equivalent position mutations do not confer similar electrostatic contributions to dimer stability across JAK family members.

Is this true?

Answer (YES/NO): YES